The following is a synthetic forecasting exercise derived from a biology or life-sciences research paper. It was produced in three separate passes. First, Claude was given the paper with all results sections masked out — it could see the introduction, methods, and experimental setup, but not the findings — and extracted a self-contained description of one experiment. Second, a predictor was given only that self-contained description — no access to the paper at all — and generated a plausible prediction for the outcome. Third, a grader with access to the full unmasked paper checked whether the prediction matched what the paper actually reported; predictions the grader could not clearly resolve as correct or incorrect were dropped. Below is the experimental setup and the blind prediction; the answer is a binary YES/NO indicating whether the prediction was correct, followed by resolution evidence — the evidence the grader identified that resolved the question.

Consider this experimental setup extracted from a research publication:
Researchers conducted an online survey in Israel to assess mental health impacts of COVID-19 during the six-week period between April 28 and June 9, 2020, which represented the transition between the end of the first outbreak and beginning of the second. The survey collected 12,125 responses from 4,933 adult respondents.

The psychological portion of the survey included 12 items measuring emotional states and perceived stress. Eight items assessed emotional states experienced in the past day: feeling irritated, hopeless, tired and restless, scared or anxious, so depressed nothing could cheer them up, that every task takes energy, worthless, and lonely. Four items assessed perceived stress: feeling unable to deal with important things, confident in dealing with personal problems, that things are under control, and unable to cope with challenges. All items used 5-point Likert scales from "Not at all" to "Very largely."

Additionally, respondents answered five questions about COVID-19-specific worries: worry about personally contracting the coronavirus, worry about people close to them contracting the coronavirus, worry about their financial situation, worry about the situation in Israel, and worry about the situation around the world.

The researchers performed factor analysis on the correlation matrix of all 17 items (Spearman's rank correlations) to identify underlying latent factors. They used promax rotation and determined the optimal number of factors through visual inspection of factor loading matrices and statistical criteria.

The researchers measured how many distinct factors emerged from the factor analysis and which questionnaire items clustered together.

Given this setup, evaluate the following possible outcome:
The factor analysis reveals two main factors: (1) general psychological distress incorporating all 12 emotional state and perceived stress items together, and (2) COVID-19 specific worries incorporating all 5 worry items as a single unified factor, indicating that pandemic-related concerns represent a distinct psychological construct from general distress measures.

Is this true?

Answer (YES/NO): NO